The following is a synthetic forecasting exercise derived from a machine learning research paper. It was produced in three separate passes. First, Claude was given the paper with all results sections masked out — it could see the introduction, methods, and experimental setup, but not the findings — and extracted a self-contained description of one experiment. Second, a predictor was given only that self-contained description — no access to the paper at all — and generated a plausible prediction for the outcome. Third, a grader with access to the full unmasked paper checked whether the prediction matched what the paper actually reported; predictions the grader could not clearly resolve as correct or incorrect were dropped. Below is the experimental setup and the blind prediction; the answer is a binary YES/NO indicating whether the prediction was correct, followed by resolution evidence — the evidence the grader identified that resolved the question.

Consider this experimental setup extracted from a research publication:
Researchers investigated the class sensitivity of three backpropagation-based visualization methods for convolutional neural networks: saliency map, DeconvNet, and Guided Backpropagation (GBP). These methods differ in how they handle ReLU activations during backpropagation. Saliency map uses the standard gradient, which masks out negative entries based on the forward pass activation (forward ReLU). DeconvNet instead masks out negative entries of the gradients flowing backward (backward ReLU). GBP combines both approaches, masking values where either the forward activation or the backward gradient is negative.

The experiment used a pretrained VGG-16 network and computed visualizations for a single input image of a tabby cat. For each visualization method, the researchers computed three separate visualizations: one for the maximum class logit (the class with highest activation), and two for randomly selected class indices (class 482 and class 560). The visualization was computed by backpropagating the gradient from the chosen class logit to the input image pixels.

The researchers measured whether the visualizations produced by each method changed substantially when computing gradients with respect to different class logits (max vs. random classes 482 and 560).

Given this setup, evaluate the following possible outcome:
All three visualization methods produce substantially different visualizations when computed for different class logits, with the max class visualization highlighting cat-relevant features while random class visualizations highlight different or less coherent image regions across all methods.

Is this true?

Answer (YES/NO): NO